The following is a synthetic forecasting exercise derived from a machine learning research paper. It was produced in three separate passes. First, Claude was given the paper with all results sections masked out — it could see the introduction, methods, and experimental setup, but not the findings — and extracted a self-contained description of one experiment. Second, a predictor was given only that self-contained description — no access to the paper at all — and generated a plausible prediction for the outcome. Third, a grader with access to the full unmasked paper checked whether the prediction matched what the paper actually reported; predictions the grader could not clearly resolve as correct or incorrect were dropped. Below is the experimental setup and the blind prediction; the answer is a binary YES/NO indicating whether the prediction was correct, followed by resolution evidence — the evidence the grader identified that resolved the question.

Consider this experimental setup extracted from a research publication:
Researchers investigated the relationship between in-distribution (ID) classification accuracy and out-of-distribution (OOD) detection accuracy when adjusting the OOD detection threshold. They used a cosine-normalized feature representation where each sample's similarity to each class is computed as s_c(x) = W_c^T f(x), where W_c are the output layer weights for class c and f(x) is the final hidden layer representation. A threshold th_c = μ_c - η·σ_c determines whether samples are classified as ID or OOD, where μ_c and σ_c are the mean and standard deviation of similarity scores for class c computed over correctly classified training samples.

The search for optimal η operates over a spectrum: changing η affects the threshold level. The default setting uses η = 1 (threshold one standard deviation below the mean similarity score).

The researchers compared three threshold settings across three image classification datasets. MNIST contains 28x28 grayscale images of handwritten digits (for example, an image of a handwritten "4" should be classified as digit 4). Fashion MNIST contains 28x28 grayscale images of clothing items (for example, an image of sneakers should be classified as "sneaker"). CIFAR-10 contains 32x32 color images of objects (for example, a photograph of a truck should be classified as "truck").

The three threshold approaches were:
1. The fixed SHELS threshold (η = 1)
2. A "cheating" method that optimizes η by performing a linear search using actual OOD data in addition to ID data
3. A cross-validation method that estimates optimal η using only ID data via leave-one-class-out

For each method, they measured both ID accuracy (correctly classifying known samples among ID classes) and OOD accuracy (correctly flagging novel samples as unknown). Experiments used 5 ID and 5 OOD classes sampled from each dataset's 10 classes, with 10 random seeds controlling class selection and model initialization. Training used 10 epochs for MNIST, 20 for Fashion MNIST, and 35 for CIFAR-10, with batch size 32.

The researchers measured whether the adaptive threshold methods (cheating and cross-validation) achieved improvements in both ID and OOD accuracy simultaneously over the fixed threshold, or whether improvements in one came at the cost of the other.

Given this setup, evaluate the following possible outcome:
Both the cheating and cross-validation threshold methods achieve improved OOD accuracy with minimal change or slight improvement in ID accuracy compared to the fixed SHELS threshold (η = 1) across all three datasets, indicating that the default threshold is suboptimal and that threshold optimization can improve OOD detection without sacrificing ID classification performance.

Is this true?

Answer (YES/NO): NO